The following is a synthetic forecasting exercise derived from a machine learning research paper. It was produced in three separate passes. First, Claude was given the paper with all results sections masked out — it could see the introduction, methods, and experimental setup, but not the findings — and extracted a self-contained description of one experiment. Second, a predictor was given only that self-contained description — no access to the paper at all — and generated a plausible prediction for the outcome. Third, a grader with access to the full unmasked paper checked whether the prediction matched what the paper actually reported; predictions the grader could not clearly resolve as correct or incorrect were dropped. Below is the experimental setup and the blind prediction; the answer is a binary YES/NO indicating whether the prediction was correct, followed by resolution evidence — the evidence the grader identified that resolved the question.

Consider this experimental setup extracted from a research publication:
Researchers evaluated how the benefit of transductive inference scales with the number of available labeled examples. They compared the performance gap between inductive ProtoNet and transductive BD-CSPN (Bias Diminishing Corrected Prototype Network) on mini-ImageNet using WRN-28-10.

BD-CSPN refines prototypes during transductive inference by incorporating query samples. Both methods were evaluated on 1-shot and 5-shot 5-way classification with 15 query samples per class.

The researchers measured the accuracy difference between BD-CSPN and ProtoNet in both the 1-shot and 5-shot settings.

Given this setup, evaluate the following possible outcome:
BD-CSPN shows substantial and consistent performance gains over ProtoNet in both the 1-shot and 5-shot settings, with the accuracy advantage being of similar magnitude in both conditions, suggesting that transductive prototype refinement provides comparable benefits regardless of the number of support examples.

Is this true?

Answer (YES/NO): NO